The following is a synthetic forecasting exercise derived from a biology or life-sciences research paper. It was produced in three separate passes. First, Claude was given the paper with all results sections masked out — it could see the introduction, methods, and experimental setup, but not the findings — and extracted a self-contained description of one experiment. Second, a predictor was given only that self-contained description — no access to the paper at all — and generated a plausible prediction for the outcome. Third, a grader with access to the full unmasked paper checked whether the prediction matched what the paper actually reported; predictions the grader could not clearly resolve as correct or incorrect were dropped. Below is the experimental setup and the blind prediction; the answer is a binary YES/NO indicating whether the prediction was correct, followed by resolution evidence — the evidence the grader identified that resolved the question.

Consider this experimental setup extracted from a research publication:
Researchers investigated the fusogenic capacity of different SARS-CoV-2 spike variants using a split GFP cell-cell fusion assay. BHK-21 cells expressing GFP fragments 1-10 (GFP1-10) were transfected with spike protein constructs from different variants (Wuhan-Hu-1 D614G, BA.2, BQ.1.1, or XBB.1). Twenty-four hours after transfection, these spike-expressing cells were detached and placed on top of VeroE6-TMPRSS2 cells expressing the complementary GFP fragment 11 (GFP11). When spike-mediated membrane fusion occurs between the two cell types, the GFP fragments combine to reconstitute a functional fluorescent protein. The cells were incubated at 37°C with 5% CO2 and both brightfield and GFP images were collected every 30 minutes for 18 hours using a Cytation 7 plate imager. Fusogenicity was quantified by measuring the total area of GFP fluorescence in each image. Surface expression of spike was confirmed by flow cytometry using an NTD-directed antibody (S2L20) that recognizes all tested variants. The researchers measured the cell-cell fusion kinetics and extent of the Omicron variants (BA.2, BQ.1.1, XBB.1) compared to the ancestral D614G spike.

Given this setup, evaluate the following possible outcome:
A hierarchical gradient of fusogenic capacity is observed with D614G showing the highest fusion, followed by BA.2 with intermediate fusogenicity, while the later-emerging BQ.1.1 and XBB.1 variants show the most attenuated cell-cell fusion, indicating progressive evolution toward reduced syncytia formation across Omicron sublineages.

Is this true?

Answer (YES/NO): NO